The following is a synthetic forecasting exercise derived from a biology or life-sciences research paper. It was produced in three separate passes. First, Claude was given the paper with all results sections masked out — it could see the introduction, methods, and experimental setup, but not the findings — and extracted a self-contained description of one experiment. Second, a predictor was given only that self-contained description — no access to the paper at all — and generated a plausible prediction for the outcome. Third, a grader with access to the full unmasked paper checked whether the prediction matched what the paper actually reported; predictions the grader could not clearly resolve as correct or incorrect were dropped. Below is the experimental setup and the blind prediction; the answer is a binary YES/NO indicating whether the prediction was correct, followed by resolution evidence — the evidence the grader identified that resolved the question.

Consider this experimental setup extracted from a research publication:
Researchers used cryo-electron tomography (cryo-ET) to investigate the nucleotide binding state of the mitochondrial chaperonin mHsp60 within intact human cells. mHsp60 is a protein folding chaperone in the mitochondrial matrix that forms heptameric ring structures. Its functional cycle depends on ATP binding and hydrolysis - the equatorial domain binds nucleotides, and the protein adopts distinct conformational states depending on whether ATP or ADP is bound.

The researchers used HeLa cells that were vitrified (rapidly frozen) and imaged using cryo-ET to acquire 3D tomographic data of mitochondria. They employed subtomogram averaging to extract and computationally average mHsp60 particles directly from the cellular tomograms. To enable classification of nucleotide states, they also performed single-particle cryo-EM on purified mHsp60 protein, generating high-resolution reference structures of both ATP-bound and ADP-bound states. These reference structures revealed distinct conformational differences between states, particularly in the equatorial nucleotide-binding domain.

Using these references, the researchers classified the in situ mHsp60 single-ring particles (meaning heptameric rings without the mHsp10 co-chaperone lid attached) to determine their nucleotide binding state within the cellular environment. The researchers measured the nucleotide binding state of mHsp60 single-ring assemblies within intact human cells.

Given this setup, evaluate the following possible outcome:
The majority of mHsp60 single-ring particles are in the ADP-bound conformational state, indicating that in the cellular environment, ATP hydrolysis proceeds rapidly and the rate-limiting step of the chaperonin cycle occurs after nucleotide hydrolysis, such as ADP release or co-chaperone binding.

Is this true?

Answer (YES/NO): YES